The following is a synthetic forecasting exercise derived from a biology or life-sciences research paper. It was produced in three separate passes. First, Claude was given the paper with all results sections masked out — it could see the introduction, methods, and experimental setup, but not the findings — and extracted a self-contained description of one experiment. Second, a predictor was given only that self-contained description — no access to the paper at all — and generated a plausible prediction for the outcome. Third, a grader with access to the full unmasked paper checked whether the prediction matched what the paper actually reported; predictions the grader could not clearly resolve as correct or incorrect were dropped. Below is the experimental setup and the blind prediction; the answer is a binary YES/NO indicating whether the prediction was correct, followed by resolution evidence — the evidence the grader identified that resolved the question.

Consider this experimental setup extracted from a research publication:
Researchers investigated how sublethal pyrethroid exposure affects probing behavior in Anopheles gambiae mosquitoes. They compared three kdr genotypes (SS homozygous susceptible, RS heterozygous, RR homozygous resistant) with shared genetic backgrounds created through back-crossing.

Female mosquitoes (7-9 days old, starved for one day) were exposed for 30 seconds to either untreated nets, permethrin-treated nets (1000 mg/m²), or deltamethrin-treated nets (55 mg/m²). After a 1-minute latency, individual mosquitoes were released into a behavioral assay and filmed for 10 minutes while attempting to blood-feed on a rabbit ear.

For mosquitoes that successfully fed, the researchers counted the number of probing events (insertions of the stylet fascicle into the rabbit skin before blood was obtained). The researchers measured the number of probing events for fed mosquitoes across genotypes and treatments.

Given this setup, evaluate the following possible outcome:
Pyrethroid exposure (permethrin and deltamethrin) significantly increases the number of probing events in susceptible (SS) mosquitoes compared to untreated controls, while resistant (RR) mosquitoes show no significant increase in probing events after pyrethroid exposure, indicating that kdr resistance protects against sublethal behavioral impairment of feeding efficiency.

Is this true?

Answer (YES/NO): NO